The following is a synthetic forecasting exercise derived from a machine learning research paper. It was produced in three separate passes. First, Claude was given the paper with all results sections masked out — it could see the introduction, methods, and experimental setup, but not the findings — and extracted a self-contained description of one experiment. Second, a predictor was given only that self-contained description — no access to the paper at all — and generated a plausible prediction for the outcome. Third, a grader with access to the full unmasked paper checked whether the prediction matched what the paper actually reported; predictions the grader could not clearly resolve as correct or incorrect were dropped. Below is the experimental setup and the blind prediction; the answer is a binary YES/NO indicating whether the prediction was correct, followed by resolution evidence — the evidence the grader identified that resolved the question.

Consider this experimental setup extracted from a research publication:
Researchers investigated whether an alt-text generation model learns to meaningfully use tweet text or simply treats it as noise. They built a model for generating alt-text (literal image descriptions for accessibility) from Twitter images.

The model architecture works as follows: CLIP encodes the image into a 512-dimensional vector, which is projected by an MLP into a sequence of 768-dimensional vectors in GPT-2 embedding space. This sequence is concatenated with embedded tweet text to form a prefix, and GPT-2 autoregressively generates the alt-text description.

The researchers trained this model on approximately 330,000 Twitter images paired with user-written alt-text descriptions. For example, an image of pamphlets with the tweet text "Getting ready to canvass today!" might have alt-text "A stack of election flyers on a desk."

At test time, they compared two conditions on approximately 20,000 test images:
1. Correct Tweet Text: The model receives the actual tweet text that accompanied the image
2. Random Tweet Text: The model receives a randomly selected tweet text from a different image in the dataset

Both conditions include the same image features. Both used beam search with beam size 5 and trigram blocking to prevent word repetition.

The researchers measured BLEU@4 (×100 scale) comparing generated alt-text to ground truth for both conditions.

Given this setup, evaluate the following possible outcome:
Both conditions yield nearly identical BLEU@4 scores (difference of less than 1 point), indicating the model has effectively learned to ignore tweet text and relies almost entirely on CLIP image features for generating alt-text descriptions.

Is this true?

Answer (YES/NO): NO